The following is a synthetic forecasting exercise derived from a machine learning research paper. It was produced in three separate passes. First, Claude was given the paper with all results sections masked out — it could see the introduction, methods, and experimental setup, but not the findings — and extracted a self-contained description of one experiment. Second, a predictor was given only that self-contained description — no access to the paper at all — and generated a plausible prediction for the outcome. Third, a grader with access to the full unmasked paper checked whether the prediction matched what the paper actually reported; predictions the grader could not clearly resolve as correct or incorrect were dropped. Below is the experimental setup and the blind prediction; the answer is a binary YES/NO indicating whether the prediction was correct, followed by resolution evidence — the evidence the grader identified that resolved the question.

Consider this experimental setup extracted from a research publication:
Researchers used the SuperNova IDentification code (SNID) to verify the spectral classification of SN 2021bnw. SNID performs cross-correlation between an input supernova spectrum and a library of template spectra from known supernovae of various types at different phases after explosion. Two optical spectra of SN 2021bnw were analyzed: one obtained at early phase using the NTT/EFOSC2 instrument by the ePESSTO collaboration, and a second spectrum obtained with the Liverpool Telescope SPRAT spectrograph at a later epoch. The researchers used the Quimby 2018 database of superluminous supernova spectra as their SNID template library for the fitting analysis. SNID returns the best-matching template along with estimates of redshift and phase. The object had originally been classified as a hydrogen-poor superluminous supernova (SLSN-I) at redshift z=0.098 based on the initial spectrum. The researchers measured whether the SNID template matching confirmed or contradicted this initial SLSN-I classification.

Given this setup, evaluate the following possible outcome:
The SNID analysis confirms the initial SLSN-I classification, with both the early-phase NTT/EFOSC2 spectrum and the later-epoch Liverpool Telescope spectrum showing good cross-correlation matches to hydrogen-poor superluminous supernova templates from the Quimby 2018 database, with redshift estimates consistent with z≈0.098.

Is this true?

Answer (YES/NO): YES